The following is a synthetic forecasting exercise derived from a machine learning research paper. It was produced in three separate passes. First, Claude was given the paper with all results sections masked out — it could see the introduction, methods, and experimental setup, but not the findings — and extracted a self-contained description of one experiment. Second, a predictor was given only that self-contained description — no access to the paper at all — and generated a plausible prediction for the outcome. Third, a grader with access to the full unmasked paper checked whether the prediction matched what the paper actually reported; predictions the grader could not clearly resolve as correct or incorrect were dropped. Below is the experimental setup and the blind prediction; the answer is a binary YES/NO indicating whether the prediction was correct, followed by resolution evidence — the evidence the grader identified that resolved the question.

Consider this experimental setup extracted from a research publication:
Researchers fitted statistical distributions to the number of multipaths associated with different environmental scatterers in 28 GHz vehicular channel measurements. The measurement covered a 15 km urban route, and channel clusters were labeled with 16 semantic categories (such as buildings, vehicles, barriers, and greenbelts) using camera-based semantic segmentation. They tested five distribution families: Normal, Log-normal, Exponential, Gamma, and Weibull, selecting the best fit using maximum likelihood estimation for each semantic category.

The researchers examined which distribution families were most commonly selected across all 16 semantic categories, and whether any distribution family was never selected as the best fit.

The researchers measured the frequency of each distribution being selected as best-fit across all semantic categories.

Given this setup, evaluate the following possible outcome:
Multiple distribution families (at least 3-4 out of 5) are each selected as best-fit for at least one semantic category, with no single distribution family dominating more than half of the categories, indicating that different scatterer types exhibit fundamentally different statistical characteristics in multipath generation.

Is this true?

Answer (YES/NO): YES